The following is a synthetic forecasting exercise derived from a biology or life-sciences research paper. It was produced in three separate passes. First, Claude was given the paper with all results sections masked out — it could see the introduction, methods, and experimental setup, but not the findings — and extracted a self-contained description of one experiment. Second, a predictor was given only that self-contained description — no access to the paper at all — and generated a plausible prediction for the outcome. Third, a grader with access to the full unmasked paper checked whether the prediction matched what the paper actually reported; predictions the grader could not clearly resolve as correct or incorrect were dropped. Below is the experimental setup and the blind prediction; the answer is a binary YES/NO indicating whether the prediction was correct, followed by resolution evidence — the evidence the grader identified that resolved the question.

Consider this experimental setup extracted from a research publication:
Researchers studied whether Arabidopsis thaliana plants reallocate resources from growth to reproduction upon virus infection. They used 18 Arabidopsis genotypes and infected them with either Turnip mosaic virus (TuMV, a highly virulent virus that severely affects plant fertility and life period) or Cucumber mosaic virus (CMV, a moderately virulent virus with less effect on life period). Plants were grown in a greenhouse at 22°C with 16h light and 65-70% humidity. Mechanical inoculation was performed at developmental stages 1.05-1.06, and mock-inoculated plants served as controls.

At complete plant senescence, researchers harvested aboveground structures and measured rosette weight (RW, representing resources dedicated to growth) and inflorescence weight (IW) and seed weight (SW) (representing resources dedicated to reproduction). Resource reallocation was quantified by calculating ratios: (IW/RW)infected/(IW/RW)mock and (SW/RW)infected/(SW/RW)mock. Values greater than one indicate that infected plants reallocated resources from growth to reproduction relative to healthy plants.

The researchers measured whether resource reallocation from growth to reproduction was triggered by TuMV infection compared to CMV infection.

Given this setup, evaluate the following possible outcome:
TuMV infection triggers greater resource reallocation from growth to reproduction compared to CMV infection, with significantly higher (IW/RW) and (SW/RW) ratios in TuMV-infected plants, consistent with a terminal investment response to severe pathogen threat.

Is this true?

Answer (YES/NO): NO